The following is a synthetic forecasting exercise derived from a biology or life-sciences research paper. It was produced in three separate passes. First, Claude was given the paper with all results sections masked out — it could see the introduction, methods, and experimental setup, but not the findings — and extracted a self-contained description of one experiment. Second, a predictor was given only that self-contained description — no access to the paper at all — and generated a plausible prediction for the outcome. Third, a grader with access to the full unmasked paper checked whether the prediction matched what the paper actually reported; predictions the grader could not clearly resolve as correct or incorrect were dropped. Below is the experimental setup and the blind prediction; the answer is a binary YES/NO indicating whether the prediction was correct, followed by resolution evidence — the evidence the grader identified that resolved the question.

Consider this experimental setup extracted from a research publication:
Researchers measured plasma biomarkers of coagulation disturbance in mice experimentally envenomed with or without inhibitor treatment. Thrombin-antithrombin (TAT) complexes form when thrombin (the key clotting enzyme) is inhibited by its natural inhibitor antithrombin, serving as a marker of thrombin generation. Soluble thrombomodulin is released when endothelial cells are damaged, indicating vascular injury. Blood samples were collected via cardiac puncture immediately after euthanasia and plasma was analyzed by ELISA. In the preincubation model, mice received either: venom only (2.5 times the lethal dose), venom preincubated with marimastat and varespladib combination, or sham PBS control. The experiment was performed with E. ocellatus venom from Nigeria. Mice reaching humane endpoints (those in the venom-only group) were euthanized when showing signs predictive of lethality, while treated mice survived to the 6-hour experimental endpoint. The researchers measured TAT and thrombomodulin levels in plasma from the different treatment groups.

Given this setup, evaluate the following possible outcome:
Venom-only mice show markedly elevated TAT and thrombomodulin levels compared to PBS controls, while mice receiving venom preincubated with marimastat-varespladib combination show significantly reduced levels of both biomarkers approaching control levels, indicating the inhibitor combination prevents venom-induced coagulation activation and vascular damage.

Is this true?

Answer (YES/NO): NO